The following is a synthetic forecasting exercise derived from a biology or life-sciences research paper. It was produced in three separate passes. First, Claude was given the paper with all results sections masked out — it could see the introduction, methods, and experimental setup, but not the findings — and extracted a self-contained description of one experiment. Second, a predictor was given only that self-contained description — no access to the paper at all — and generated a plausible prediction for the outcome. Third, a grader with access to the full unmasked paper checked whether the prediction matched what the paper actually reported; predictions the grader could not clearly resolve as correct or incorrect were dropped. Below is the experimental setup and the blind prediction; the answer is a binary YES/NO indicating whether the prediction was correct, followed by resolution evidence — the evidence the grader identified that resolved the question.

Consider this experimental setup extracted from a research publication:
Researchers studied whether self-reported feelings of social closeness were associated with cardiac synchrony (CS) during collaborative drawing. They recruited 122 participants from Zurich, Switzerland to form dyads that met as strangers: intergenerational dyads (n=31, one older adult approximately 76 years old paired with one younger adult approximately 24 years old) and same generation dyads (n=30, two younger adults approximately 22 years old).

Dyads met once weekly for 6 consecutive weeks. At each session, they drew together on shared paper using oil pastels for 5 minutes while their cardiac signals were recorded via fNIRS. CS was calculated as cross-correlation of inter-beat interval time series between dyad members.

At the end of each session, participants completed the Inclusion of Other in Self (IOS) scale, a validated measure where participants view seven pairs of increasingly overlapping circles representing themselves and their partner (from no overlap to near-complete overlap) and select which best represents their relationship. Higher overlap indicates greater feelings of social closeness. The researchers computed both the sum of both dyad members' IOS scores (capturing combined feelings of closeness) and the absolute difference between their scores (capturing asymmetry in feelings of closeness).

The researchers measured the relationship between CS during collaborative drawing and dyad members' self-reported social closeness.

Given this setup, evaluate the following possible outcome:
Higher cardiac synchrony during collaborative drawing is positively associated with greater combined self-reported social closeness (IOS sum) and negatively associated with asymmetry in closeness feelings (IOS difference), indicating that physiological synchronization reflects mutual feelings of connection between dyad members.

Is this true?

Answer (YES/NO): NO